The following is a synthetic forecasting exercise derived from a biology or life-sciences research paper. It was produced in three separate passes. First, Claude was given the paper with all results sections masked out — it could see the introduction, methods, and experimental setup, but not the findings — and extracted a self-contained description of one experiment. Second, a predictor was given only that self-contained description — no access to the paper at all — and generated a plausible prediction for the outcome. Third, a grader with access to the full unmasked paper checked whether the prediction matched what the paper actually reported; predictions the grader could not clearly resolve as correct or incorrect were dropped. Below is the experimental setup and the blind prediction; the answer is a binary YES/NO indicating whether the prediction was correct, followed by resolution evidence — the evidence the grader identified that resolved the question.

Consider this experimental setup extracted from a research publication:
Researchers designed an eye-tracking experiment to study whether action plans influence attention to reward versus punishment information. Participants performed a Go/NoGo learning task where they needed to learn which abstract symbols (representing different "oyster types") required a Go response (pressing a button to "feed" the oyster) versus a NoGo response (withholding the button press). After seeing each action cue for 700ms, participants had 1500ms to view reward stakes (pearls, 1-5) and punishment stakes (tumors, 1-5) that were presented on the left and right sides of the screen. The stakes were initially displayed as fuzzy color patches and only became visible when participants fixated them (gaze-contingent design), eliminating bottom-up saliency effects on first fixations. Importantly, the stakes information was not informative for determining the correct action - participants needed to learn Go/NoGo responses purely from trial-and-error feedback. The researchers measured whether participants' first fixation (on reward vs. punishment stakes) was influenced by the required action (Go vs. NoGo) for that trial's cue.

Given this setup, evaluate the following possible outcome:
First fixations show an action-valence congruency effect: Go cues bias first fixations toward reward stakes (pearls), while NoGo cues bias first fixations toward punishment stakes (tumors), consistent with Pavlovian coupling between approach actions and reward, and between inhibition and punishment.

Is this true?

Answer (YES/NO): YES